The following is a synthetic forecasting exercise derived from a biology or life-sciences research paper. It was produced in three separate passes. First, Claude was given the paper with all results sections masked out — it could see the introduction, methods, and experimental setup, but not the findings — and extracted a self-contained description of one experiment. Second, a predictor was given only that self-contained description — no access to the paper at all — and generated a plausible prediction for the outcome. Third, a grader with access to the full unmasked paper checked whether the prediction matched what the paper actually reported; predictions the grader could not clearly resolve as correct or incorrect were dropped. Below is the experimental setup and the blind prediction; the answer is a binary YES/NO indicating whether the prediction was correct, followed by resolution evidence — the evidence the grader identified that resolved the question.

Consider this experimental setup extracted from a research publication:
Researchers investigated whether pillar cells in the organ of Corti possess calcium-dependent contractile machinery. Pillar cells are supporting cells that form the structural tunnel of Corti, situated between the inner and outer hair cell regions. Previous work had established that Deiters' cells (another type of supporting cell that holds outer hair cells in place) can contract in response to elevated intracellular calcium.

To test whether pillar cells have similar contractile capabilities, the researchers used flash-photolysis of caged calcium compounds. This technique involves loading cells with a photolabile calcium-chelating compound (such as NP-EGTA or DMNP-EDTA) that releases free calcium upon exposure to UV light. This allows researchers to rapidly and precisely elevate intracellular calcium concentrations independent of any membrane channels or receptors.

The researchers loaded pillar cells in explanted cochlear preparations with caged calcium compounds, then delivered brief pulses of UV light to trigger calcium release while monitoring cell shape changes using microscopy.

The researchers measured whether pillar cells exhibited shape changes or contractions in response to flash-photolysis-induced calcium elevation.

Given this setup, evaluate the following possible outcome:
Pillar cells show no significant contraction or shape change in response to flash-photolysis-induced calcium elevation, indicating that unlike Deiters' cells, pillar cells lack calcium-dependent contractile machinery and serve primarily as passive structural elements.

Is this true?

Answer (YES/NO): NO